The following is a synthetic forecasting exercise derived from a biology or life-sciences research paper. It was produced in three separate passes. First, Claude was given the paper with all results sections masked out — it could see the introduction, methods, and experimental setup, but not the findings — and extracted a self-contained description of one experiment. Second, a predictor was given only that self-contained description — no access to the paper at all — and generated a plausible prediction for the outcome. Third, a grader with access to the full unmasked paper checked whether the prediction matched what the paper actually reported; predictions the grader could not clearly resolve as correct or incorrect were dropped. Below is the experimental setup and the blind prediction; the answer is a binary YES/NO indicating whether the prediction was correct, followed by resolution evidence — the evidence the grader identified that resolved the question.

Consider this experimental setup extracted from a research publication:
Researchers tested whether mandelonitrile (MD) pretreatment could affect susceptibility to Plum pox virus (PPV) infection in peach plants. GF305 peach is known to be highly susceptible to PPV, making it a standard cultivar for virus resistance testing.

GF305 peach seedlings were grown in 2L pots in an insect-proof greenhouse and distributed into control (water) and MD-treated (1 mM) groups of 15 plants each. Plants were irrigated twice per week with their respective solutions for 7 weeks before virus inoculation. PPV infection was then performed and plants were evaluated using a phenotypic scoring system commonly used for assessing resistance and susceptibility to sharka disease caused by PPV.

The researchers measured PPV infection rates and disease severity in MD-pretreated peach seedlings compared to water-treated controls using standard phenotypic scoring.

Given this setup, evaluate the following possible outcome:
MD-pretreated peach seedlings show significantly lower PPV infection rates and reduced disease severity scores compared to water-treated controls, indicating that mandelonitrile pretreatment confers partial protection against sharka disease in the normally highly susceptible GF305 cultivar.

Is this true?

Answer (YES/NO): YES